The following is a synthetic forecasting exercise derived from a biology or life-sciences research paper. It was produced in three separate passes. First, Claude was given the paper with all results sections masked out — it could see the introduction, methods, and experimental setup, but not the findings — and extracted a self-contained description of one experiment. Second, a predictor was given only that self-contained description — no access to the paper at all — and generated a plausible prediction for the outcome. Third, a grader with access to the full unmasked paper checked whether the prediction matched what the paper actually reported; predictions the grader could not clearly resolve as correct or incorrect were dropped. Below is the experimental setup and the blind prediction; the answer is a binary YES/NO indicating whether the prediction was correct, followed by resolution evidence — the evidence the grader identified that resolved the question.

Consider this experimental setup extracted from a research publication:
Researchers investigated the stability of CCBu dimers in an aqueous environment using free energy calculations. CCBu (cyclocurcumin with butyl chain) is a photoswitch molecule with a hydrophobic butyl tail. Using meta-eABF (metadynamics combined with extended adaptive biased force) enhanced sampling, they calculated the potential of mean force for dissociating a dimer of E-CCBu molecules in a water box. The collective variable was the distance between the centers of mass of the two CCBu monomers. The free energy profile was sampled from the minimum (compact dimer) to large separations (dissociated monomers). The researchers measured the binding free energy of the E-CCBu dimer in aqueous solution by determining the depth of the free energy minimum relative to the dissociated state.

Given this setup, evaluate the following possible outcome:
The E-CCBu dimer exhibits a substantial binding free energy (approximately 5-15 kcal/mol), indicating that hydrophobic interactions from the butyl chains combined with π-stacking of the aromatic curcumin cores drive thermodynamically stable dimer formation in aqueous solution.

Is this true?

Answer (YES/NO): NO